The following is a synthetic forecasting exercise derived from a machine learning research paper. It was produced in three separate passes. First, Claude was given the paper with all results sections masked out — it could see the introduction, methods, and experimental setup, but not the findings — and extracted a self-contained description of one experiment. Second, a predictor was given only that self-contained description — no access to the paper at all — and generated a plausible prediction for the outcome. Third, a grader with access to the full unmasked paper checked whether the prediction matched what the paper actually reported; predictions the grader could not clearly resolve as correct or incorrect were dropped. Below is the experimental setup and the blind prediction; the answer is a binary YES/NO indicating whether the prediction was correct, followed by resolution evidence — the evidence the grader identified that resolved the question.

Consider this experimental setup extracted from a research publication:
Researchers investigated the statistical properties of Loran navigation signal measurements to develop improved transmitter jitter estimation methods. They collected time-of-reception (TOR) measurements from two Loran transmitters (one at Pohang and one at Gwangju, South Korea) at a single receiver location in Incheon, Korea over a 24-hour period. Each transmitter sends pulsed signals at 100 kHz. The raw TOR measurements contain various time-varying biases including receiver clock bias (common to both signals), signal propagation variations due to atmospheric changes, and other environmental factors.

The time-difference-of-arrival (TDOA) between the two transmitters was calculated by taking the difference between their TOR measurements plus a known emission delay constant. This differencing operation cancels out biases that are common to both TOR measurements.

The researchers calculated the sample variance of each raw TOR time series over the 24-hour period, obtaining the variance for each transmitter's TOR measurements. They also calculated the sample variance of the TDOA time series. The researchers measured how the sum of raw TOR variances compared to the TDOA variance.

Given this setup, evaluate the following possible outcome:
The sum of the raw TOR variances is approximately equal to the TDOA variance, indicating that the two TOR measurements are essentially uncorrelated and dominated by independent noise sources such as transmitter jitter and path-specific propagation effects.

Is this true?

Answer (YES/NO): NO